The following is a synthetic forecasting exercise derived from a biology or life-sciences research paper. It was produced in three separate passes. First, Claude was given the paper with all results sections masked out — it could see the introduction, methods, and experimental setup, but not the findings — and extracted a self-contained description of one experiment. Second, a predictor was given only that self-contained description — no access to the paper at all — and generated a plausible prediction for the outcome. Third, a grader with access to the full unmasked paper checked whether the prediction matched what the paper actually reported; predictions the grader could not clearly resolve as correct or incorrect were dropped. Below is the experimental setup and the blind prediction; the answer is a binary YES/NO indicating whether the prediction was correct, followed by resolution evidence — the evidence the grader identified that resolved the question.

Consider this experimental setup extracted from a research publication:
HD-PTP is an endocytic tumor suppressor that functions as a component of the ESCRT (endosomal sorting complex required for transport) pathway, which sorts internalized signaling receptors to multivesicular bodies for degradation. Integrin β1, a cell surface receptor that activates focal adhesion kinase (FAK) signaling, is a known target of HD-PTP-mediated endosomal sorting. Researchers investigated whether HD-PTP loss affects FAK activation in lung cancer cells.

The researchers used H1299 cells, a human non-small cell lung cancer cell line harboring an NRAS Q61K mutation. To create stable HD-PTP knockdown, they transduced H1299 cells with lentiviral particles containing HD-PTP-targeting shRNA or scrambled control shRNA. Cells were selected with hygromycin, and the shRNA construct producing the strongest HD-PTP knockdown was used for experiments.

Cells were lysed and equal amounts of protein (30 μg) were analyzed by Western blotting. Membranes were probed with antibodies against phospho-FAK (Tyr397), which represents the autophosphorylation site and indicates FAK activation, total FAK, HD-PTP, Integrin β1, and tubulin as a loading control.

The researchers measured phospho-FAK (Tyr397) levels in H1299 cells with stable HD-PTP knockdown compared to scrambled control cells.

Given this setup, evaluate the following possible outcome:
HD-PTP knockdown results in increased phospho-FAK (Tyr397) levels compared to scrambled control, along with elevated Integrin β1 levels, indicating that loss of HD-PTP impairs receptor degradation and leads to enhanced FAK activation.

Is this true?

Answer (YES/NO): YES